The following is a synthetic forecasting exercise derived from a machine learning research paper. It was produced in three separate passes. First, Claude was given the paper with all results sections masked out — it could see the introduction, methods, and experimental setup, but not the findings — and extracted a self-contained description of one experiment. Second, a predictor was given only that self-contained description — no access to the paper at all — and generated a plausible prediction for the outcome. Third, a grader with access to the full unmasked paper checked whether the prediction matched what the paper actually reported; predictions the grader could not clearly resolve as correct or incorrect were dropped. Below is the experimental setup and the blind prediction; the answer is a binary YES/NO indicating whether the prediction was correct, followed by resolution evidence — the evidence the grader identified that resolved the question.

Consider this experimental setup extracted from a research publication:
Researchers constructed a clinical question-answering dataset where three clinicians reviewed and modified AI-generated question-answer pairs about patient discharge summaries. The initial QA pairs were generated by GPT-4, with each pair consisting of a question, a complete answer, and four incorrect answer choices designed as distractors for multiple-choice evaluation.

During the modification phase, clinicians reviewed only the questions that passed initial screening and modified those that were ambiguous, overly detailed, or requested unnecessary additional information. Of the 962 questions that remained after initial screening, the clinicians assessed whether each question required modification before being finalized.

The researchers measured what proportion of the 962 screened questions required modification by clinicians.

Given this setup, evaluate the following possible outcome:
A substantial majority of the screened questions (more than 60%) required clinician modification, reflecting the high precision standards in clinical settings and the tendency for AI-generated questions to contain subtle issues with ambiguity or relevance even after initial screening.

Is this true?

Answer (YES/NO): NO